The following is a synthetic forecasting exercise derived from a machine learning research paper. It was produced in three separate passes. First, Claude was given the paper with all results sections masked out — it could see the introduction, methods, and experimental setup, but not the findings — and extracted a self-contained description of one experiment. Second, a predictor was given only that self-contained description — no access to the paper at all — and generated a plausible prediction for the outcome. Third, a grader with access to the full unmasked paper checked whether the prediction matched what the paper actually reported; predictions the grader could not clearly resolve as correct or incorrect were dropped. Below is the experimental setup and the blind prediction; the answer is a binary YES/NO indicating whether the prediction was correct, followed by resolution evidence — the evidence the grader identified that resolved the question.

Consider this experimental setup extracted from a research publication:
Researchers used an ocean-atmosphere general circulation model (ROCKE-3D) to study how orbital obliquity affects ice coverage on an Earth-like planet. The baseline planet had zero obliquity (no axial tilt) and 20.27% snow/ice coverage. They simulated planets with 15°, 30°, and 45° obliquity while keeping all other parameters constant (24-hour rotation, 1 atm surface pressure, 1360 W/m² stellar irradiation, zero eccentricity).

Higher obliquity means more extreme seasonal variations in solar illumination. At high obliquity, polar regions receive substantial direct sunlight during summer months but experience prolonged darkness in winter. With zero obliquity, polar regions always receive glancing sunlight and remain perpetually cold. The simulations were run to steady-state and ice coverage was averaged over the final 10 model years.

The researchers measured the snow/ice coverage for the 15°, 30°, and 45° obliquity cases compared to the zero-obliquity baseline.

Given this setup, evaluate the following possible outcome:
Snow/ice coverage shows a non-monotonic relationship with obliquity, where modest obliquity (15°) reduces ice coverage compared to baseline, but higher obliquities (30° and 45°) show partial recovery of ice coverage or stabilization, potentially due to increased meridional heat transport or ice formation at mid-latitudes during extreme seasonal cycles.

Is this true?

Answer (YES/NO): NO